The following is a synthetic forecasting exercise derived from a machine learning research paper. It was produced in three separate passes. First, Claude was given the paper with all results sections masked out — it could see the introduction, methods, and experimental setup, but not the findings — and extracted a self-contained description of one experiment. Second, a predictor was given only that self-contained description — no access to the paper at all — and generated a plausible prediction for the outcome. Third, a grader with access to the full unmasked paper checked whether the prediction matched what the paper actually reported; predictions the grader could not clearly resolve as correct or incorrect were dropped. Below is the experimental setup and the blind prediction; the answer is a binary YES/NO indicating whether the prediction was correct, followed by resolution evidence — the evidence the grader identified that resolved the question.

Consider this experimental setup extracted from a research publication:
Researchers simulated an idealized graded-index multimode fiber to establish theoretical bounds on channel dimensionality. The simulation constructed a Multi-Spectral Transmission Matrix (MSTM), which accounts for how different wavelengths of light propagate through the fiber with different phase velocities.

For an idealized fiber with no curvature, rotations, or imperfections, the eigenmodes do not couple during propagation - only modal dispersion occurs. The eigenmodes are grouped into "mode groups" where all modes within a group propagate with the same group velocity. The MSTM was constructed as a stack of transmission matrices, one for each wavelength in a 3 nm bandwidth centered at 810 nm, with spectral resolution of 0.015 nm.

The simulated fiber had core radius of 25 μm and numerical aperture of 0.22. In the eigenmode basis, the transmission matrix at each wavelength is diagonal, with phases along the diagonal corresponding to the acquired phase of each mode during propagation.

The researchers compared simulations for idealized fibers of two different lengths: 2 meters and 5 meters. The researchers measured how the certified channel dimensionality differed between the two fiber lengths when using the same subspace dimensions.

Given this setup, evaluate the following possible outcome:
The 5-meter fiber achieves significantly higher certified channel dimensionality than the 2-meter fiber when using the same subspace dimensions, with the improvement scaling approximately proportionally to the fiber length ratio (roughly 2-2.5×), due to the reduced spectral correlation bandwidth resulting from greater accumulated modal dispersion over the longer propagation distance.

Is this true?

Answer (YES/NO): NO